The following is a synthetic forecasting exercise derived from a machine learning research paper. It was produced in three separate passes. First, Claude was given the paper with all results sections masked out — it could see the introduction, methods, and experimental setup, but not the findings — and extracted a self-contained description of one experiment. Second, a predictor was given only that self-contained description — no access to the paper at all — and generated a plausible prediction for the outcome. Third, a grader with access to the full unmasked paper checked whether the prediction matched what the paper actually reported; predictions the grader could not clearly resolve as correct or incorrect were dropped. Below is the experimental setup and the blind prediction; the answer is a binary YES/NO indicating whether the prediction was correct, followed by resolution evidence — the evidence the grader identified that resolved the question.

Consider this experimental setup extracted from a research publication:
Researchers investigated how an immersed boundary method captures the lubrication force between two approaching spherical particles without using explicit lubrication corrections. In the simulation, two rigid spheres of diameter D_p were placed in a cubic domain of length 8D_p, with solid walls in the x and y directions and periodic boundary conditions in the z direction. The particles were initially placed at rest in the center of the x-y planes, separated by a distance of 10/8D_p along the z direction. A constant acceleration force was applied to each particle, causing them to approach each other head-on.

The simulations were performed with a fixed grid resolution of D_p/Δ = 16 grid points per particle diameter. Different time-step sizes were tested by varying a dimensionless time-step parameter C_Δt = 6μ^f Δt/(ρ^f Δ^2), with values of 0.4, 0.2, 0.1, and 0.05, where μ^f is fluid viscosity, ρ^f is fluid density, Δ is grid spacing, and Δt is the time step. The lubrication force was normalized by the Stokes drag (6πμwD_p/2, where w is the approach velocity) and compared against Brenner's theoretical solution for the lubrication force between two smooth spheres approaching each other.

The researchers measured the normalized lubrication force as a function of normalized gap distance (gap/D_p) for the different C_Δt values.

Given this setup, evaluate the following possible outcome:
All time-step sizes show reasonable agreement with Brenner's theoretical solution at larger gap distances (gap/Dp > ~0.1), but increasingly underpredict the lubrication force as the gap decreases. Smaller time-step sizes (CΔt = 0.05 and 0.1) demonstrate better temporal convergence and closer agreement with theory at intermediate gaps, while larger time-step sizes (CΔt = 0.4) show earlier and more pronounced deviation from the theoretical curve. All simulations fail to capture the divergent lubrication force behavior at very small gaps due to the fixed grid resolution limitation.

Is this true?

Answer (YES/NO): NO